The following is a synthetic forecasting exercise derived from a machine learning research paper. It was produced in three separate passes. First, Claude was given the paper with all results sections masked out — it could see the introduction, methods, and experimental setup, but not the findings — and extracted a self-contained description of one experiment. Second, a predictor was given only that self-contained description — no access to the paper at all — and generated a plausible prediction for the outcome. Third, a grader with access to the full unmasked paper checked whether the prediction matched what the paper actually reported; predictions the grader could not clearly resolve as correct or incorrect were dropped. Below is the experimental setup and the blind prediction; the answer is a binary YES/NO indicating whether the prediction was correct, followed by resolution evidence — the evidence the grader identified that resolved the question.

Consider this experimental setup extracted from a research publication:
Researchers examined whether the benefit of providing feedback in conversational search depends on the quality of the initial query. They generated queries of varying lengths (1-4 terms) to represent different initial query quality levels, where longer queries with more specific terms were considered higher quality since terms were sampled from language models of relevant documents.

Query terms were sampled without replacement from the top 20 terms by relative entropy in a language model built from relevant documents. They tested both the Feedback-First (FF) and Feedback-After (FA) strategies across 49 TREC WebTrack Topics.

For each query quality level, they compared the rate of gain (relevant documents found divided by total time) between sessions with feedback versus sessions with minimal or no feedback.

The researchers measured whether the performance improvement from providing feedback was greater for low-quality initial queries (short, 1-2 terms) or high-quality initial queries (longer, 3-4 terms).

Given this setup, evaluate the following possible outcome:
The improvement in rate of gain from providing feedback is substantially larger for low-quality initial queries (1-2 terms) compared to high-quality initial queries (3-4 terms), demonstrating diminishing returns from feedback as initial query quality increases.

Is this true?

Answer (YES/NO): YES